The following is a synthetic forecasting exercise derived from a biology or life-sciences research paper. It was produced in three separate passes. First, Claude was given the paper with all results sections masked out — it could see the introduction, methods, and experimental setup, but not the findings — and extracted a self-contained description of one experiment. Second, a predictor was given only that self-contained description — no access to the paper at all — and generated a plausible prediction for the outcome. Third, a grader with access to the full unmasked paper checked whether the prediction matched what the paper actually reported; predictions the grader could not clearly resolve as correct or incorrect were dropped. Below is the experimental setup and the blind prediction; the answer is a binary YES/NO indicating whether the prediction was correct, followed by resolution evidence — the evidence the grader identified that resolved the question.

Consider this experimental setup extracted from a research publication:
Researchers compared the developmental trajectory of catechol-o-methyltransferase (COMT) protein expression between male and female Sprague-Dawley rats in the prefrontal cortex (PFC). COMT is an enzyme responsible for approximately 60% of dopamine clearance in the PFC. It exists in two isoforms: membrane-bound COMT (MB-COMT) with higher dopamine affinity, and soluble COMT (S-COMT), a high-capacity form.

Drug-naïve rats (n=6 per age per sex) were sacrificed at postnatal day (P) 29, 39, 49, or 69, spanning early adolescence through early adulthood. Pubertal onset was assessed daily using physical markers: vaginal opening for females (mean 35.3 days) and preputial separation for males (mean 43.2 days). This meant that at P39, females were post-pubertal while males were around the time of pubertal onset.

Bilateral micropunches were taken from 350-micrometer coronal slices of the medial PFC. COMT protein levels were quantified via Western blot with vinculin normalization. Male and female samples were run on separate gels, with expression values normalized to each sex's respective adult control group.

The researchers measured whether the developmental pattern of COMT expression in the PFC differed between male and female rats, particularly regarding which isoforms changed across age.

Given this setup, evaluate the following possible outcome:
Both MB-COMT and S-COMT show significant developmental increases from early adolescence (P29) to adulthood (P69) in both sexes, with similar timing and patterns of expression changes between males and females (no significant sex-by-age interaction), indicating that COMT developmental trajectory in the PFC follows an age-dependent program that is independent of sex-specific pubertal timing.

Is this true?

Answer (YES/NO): NO